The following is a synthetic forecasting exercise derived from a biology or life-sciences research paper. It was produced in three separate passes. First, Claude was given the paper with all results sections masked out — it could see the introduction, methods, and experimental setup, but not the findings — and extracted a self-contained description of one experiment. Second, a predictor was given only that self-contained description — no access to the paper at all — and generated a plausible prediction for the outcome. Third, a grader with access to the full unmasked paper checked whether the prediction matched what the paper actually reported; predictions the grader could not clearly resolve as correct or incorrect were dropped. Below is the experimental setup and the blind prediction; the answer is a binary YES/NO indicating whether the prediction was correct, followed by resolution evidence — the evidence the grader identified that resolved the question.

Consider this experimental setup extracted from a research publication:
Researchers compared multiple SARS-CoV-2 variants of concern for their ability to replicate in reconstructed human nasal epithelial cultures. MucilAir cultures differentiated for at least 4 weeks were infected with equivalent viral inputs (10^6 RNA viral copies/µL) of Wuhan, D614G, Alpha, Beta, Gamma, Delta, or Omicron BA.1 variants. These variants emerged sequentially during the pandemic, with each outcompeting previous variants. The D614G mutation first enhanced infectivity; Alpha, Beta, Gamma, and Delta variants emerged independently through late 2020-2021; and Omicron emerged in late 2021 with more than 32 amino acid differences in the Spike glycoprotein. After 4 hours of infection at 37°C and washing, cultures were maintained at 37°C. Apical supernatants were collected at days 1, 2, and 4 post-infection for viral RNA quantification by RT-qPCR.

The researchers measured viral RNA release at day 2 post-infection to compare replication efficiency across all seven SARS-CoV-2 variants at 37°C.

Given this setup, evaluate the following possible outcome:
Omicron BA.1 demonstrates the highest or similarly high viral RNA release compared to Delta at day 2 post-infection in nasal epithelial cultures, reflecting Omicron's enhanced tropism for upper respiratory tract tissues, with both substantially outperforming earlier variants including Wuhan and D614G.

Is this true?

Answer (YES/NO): NO